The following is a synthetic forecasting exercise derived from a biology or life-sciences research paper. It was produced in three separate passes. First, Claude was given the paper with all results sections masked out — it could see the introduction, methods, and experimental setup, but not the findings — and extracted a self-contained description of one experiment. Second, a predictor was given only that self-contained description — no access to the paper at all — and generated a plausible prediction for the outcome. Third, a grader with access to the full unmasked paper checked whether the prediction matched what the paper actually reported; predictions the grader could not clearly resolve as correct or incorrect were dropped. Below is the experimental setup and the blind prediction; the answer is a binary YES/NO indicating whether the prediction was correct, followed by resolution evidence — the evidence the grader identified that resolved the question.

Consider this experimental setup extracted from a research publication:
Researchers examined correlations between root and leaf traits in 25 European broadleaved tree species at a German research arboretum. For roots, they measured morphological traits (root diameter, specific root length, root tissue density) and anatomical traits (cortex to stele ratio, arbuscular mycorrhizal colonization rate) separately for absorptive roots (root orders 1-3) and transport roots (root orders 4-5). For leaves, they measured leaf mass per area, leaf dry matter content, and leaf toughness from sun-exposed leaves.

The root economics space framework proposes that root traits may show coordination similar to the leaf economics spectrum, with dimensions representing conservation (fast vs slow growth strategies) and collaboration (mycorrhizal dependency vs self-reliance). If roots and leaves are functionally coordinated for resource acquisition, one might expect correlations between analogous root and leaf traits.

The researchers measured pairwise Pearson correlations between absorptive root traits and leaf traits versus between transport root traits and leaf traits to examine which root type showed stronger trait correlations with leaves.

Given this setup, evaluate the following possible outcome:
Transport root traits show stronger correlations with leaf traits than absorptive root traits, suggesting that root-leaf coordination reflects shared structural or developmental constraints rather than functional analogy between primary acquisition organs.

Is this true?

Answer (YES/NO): NO